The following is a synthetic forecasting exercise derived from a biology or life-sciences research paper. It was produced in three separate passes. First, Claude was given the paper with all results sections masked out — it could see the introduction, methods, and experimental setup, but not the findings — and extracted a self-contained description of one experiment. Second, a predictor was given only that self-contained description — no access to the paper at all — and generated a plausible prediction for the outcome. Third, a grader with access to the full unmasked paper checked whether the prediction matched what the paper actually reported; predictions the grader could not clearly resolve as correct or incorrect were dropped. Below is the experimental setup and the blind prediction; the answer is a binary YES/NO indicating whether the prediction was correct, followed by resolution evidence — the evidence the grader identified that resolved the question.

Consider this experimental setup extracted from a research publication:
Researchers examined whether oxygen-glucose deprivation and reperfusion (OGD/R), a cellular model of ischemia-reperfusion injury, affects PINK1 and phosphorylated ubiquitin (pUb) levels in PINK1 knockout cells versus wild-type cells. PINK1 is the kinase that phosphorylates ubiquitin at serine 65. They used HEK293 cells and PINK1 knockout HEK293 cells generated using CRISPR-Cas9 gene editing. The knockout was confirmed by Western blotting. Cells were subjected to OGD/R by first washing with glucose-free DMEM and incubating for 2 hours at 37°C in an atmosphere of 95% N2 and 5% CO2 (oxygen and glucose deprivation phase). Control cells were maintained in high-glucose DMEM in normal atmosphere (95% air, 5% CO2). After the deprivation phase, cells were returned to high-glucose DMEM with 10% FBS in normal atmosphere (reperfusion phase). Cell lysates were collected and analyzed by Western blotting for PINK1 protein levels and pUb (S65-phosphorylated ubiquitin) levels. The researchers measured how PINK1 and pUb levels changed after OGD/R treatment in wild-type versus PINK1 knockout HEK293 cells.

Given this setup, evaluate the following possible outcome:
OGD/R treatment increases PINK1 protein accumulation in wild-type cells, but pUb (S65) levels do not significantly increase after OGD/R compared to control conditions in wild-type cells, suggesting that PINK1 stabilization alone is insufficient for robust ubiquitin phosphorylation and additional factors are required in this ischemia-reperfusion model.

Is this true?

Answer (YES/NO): NO